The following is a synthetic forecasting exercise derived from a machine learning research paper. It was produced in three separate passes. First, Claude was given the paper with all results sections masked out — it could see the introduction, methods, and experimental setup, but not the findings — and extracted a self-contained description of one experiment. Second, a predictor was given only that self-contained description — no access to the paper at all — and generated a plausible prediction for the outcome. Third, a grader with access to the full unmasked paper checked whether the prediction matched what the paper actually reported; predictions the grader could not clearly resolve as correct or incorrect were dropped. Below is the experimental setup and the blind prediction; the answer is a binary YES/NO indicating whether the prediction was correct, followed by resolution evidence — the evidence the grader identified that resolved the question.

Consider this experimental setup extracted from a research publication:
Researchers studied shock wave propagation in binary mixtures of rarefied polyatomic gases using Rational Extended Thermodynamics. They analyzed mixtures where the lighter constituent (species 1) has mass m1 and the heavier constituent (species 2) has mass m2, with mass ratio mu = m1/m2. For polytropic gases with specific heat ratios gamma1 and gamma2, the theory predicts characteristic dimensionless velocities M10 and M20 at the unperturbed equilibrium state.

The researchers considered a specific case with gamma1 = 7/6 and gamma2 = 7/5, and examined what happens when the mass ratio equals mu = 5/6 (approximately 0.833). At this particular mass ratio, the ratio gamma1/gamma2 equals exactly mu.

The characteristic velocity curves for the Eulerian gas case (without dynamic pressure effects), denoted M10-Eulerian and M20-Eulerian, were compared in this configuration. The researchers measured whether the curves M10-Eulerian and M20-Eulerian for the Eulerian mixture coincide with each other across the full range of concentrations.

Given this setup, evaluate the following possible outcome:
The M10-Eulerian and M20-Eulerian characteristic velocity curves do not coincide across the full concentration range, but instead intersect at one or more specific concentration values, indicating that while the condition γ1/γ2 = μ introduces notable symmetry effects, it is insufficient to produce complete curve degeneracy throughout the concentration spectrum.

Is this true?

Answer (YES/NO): NO